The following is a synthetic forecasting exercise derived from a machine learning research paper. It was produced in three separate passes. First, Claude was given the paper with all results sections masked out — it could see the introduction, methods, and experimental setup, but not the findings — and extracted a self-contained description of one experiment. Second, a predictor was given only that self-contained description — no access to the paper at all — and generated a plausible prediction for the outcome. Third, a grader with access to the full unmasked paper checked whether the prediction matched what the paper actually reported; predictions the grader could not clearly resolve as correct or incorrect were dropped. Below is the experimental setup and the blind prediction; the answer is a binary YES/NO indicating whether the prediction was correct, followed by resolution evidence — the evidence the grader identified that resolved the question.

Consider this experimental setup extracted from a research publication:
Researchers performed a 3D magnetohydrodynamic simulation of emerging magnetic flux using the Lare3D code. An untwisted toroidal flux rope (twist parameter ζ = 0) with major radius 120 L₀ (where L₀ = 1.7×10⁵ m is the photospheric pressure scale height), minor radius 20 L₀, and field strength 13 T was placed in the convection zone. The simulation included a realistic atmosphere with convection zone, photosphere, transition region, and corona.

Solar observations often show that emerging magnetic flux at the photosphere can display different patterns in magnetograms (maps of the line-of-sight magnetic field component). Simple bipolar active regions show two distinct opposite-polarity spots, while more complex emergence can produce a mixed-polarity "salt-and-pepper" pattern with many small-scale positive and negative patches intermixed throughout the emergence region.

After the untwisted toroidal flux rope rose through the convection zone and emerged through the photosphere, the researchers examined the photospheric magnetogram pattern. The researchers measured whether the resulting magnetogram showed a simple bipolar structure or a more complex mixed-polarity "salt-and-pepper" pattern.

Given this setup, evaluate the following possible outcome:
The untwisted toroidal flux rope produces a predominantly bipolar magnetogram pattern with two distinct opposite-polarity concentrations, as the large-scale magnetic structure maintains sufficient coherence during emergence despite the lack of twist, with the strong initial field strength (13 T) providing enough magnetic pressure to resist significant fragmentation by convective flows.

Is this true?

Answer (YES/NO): NO